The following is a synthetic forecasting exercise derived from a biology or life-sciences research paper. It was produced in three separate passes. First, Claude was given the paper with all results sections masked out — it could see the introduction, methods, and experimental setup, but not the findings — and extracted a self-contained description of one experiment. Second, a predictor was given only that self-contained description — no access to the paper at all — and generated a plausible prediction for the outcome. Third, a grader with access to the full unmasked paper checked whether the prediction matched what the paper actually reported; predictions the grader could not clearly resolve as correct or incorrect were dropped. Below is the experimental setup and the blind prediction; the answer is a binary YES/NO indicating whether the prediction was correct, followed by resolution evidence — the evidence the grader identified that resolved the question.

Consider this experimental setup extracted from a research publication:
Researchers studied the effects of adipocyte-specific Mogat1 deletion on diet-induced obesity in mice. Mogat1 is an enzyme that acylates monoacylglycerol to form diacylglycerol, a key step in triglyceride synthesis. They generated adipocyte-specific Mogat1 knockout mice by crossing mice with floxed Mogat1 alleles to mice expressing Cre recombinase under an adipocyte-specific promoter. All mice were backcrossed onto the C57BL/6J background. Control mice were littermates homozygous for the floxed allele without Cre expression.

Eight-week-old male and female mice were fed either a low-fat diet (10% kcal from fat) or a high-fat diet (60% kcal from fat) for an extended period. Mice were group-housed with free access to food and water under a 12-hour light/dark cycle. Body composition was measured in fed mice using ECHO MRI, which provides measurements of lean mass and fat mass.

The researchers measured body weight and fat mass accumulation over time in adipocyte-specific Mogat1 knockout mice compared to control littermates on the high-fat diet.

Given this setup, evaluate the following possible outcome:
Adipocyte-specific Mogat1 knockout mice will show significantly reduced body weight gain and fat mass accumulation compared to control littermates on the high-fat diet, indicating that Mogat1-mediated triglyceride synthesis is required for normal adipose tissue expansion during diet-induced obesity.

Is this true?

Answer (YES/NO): NO